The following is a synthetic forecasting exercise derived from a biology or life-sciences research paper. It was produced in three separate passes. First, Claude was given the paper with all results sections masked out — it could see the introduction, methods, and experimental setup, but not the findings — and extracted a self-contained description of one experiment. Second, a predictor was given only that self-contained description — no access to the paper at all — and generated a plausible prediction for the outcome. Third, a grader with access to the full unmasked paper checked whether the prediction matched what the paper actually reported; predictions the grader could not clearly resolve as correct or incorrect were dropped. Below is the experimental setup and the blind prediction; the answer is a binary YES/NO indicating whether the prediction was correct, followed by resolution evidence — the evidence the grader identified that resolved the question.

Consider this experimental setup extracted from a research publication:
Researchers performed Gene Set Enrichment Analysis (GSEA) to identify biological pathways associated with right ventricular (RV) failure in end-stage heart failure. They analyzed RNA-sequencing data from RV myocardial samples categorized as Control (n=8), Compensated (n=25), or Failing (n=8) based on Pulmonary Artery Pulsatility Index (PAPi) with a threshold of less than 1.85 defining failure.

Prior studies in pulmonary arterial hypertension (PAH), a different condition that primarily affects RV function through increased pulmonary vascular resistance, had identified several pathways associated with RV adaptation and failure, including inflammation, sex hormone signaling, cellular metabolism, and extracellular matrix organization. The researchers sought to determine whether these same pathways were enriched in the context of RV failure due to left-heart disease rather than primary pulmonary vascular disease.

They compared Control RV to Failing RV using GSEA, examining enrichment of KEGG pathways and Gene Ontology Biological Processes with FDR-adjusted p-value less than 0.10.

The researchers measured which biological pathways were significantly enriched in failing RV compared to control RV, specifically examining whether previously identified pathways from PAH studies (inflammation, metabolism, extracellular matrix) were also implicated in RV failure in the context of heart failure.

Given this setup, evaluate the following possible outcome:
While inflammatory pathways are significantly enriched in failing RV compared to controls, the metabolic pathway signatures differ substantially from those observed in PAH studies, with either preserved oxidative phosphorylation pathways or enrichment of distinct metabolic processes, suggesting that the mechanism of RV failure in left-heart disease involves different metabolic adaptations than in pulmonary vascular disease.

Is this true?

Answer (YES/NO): NO